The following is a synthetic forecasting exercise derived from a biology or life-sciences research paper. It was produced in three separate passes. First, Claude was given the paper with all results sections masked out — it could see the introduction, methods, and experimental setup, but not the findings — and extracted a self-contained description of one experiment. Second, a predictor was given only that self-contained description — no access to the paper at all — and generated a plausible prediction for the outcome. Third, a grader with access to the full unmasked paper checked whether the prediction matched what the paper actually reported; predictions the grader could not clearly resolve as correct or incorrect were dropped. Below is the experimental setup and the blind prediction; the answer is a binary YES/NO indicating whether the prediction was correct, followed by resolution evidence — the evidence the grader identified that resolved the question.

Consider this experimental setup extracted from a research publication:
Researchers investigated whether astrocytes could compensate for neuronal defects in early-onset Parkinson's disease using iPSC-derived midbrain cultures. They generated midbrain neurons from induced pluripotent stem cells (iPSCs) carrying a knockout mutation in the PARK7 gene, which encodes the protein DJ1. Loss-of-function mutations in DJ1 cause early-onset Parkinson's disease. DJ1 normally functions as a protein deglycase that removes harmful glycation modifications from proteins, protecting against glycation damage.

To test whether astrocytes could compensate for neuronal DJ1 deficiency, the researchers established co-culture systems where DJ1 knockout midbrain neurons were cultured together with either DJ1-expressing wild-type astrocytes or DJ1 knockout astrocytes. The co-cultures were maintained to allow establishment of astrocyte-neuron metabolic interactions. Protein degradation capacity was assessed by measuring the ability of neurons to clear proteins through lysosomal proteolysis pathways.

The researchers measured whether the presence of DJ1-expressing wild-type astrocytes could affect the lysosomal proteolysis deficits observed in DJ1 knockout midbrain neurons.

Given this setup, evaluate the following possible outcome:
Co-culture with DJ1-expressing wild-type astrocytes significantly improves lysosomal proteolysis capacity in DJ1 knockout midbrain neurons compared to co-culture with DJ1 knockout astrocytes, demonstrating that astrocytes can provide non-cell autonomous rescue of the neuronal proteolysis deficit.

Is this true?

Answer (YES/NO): YES